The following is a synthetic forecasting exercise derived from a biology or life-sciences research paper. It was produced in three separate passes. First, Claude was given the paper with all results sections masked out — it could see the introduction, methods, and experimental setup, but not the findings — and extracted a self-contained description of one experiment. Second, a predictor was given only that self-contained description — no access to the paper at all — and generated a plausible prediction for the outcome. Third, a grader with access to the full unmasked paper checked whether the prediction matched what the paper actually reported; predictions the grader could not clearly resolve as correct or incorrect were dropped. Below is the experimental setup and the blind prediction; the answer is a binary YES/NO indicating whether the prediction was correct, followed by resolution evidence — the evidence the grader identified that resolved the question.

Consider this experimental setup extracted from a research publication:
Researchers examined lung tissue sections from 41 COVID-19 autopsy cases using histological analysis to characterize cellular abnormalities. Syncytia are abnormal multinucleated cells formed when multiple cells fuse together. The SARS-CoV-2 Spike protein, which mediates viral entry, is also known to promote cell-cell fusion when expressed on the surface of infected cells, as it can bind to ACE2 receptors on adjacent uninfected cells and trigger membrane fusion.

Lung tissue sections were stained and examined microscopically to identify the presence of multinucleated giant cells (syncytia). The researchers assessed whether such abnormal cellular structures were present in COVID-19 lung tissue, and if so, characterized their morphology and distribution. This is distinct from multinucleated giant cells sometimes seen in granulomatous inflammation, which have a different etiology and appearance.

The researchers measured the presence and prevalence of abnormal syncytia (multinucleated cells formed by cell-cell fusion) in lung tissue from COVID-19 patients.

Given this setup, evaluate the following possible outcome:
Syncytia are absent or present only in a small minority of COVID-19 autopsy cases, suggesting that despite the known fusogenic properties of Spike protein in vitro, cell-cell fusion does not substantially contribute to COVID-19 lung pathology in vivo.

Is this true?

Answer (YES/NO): NO